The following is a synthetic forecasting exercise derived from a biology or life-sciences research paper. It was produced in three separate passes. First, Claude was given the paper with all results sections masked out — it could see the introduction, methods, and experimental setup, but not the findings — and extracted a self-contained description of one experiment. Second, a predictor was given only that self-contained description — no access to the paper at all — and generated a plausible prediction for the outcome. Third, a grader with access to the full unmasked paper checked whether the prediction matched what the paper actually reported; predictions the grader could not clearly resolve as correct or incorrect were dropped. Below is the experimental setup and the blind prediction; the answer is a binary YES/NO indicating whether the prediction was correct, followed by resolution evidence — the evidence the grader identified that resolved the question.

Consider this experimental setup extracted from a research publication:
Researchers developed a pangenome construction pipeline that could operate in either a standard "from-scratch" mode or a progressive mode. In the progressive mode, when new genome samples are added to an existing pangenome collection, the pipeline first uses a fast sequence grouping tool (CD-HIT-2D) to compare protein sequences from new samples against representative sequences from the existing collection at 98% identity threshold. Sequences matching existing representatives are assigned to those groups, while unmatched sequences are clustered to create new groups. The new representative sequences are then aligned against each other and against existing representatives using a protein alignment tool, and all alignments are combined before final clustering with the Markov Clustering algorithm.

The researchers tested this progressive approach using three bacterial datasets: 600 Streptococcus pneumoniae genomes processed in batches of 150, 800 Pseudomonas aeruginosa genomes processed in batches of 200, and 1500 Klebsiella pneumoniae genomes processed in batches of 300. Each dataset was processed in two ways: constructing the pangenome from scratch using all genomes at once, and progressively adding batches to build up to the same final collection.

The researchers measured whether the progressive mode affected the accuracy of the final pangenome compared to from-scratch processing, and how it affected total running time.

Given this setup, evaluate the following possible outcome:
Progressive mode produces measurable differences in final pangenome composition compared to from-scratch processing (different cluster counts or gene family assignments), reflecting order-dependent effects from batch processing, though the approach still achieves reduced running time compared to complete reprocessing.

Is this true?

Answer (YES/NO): NO